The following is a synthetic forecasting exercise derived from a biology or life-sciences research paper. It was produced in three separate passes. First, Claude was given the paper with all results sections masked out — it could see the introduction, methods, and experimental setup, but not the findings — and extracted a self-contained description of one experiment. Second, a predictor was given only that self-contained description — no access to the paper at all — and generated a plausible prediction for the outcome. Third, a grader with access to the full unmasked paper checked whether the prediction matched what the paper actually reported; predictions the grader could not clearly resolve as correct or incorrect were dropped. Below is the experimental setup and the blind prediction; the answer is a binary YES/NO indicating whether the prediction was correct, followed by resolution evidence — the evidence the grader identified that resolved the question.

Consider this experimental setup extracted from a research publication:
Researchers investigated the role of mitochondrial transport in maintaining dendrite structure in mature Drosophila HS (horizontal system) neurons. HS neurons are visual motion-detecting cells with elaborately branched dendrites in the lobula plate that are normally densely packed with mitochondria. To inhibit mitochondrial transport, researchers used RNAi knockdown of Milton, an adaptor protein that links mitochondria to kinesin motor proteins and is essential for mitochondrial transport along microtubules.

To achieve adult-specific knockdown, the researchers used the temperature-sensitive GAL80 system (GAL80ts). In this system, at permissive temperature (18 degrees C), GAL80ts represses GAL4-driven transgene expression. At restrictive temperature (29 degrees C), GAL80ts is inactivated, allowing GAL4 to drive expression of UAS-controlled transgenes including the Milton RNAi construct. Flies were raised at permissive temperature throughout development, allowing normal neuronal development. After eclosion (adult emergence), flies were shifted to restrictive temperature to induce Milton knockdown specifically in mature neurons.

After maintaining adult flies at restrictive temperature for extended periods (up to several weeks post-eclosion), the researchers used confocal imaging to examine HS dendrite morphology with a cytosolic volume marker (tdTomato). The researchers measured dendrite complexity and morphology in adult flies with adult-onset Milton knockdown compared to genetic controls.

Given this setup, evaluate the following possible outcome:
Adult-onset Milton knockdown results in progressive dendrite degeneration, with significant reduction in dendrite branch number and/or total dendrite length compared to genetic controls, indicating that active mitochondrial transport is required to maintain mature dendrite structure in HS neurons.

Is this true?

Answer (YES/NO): NO